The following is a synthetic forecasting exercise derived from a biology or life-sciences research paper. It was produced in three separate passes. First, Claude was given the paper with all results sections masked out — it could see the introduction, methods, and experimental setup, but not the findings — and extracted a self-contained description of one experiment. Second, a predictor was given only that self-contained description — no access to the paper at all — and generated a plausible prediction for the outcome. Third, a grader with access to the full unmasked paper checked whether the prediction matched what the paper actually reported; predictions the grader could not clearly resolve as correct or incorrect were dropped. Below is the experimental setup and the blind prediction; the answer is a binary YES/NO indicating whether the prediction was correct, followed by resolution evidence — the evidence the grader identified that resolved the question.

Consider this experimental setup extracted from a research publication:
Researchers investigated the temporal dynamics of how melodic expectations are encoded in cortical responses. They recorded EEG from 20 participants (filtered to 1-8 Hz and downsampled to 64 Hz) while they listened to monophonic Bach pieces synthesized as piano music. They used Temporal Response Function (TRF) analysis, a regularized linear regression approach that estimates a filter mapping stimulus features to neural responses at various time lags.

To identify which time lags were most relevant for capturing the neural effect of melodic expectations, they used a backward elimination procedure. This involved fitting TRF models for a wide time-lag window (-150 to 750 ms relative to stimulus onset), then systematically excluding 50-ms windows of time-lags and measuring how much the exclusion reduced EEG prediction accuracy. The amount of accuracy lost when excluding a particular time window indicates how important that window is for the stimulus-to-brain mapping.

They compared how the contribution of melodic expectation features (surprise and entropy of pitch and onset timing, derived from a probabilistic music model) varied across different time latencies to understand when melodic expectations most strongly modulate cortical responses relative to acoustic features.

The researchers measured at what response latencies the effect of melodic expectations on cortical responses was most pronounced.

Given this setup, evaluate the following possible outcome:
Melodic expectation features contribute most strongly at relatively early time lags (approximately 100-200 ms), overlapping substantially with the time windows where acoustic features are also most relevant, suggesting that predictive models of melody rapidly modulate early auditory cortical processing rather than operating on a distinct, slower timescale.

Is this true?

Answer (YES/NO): NO